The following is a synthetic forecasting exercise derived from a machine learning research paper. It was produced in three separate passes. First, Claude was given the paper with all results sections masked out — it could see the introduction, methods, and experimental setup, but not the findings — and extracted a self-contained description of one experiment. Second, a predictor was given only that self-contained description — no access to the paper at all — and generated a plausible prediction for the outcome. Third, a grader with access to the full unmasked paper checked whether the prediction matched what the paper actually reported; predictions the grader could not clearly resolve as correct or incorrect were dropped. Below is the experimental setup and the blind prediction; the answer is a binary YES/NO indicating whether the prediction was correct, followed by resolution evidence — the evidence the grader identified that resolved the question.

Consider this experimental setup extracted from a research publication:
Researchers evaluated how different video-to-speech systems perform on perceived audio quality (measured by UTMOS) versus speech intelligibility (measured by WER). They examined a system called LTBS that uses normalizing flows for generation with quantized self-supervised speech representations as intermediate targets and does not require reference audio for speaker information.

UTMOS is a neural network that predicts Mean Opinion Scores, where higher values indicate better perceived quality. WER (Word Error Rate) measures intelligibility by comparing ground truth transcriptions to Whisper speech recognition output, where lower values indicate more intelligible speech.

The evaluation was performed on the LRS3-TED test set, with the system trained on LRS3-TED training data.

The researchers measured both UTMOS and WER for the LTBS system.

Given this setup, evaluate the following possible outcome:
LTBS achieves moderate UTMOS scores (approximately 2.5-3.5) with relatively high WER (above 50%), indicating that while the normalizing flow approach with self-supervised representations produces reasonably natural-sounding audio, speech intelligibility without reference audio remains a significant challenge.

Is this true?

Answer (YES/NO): NO